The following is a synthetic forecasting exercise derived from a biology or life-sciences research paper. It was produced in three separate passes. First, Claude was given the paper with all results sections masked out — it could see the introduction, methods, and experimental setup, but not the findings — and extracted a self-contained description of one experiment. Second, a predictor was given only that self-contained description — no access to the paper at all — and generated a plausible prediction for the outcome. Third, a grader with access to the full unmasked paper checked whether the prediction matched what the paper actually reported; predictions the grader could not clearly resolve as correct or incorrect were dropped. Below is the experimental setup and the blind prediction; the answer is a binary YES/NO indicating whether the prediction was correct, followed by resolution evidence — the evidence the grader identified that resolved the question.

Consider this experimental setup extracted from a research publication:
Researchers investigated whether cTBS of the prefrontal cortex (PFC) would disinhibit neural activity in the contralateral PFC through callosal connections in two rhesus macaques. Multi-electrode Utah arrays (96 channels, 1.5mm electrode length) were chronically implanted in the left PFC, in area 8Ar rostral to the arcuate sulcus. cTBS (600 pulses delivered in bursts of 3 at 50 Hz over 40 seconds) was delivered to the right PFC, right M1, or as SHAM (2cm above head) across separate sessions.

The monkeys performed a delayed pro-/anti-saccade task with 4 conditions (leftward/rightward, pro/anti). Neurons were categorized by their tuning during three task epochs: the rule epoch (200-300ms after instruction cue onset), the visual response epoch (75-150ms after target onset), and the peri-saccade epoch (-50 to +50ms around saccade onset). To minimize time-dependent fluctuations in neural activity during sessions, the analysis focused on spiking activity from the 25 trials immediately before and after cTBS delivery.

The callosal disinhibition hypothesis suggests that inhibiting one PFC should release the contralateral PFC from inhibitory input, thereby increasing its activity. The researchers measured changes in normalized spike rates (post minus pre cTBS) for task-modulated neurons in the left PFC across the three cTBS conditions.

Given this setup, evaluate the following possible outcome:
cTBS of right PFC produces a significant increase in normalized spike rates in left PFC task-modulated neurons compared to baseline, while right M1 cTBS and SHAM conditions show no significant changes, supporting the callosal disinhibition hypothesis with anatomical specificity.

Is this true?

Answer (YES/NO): NO